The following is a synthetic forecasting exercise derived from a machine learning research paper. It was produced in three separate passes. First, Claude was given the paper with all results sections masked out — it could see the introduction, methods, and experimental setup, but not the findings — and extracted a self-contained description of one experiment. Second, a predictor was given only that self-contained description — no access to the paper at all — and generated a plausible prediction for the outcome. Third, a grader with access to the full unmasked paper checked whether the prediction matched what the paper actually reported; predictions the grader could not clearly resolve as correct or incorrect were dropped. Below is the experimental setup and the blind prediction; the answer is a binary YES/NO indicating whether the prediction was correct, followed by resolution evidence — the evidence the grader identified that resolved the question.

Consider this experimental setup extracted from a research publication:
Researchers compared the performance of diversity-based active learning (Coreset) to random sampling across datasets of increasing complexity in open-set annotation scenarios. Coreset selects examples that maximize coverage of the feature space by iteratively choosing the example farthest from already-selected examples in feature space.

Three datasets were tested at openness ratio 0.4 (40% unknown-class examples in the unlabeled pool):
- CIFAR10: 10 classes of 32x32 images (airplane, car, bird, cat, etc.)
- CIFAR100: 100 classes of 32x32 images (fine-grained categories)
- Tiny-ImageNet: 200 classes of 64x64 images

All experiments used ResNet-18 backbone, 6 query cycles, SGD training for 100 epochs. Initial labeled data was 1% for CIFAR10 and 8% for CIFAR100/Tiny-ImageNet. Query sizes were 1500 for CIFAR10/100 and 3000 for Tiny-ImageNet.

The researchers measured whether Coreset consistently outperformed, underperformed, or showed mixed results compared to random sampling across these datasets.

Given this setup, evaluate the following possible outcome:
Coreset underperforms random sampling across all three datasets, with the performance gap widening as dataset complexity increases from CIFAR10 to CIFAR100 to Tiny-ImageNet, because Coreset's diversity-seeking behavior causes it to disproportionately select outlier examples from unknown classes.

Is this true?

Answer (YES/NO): NO